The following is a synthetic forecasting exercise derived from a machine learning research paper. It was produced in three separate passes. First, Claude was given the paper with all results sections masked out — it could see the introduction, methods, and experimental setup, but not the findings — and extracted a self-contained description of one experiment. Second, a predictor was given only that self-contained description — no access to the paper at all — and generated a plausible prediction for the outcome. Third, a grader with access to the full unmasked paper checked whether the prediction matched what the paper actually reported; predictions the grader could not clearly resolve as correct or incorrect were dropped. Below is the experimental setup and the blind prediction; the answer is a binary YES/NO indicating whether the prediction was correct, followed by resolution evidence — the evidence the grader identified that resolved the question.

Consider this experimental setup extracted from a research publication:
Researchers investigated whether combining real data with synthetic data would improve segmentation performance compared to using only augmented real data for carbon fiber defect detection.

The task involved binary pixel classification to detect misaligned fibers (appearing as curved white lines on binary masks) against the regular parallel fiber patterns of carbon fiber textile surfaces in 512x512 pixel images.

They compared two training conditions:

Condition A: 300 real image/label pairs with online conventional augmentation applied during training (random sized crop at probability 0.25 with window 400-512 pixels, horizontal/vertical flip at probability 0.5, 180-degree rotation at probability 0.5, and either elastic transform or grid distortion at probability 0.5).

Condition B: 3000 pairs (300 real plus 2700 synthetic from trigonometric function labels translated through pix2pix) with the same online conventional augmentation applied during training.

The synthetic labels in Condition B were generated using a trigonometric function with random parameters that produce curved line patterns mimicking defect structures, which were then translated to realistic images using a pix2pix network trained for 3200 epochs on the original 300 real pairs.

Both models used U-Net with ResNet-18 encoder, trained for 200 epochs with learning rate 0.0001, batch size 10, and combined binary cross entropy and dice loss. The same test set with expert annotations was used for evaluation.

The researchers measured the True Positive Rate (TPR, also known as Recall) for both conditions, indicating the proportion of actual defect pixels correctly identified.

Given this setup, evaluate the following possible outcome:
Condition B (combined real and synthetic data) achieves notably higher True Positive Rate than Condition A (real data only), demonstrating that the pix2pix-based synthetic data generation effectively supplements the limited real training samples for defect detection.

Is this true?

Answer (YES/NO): NO